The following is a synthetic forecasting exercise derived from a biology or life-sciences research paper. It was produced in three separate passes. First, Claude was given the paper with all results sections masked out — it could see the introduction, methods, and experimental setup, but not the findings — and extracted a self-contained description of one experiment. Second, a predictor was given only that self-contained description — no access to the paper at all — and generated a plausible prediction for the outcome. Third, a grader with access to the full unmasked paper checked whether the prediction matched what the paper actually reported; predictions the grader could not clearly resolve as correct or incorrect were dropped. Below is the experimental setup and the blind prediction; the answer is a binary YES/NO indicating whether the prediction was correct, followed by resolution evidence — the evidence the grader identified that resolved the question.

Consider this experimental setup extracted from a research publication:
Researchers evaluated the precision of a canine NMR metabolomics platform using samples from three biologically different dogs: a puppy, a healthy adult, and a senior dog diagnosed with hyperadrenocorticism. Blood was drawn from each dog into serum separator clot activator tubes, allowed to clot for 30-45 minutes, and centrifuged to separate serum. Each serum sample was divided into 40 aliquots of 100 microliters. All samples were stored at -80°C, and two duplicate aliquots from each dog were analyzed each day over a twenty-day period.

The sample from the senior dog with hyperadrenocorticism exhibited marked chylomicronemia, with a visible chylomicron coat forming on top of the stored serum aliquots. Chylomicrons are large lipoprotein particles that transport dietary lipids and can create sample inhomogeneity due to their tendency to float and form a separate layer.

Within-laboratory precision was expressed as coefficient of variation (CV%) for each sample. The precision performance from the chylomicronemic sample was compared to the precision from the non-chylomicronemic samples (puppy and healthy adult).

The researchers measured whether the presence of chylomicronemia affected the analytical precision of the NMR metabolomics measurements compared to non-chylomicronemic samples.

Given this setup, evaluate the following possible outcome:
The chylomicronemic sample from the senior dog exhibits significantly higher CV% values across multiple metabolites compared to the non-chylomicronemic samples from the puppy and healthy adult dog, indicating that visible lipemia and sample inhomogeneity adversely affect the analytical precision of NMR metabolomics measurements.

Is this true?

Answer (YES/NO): YES